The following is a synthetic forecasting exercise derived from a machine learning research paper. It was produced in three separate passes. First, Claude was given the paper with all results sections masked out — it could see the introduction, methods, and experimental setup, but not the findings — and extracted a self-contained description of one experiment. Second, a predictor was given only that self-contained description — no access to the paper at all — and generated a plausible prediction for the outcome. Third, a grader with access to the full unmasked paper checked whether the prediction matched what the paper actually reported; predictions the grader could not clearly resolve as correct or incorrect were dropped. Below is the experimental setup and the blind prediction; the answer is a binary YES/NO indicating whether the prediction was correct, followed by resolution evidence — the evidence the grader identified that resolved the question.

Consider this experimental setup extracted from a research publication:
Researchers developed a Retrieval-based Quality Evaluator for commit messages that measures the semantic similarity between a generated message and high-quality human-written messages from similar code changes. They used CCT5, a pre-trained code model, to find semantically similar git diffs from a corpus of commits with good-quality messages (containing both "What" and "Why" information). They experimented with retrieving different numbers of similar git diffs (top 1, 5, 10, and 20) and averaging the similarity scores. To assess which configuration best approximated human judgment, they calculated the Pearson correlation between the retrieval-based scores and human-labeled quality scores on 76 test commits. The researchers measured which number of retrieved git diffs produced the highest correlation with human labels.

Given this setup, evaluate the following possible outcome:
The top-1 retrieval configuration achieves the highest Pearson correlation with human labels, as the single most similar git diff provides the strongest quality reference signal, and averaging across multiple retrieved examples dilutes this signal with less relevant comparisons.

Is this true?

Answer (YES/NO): NO